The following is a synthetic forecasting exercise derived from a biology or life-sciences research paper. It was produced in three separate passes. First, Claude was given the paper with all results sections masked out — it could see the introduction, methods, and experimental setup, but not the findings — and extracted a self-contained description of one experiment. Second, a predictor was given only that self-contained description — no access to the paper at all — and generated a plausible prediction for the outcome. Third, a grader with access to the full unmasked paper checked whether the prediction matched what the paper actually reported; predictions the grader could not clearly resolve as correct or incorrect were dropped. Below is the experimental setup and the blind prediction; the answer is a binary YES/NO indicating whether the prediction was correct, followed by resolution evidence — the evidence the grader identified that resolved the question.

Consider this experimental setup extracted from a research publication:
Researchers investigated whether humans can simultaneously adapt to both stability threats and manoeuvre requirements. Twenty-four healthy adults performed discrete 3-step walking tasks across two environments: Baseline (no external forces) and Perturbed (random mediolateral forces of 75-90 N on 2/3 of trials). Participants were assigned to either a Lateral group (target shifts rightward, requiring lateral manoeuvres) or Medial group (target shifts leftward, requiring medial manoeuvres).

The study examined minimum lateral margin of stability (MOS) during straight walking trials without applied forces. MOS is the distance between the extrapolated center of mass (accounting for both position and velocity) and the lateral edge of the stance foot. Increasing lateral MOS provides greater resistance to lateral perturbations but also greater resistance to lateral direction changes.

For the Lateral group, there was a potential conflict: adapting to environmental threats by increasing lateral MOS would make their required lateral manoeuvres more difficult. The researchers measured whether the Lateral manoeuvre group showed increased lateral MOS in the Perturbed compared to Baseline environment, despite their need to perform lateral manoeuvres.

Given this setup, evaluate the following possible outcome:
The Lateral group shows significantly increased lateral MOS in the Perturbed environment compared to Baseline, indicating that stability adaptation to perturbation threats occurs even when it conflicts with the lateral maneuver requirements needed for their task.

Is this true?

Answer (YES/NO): YES